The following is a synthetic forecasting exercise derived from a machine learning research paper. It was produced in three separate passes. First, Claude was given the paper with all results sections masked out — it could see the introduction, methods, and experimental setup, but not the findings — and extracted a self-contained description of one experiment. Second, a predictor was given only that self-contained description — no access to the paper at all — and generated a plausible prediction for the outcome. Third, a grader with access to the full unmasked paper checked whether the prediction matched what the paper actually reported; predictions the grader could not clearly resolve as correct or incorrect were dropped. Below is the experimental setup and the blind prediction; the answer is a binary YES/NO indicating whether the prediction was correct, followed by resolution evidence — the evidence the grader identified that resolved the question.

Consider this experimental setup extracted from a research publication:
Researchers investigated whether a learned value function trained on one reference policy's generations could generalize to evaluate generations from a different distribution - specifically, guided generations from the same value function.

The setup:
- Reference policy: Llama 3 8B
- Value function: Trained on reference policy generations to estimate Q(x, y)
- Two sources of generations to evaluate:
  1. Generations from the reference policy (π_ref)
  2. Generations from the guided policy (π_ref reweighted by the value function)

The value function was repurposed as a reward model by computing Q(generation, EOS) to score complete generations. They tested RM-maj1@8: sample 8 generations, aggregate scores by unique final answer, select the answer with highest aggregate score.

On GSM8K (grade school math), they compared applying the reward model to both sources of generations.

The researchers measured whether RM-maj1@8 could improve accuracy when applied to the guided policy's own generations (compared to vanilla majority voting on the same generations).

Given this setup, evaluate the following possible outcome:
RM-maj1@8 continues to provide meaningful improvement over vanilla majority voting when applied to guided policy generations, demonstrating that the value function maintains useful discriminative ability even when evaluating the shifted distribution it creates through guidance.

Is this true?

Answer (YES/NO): YES